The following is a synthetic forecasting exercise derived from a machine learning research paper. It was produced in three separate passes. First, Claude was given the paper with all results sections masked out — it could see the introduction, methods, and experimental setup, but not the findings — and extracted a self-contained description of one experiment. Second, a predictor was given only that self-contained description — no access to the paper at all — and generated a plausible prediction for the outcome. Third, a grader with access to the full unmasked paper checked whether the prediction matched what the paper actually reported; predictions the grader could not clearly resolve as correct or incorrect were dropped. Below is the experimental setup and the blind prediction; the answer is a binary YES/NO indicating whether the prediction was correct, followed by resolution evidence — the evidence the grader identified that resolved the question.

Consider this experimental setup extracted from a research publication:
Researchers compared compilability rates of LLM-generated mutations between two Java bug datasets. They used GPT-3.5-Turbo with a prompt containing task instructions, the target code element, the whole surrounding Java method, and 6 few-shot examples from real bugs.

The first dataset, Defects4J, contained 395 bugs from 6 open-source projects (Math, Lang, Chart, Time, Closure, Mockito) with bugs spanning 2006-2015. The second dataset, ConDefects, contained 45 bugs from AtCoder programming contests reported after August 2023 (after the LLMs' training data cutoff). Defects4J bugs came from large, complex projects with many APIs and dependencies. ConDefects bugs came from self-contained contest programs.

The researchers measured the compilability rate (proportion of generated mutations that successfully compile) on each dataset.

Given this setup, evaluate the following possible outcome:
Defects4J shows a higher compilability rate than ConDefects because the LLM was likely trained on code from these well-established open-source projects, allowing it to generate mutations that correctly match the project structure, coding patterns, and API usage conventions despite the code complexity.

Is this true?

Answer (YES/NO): NO